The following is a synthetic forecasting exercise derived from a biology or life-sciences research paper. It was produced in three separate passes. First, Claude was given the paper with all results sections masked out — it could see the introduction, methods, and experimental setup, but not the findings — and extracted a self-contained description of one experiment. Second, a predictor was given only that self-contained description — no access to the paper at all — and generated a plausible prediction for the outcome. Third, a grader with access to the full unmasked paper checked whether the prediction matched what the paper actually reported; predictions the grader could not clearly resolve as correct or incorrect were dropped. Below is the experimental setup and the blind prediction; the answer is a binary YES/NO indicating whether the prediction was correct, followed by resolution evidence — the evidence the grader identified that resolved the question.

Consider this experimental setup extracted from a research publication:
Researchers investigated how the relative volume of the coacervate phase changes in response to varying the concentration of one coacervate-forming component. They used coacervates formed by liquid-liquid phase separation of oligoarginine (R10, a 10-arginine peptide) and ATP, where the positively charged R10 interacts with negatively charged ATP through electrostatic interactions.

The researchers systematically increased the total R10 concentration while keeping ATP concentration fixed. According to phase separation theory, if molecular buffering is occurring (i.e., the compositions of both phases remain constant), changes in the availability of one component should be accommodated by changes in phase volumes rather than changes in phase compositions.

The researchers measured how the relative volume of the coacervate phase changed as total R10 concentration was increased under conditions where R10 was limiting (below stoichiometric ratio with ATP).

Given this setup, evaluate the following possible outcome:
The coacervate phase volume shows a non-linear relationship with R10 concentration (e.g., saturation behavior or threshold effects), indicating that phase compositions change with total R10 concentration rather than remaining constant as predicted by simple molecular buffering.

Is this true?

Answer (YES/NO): NO